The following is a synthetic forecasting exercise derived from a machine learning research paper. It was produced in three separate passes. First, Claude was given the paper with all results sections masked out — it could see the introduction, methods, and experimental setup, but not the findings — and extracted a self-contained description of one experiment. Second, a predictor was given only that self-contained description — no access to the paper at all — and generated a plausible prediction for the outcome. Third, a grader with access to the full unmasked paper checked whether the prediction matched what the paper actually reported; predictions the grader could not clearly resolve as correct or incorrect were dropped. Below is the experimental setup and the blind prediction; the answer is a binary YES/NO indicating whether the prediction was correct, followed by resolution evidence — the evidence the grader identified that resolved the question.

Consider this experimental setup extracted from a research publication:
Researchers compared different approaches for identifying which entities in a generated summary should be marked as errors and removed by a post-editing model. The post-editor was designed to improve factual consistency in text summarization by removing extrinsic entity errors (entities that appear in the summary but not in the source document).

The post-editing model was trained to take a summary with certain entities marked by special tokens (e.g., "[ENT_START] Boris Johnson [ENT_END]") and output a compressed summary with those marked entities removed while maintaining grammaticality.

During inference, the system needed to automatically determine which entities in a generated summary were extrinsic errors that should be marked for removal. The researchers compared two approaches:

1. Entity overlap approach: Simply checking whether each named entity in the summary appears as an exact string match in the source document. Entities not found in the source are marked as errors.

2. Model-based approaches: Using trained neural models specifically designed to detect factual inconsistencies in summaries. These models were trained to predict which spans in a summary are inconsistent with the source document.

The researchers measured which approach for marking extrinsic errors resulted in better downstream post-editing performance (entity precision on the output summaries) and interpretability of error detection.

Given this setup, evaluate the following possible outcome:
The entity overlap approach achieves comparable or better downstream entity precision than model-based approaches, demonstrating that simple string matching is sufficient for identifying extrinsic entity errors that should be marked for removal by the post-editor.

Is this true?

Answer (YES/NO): YES